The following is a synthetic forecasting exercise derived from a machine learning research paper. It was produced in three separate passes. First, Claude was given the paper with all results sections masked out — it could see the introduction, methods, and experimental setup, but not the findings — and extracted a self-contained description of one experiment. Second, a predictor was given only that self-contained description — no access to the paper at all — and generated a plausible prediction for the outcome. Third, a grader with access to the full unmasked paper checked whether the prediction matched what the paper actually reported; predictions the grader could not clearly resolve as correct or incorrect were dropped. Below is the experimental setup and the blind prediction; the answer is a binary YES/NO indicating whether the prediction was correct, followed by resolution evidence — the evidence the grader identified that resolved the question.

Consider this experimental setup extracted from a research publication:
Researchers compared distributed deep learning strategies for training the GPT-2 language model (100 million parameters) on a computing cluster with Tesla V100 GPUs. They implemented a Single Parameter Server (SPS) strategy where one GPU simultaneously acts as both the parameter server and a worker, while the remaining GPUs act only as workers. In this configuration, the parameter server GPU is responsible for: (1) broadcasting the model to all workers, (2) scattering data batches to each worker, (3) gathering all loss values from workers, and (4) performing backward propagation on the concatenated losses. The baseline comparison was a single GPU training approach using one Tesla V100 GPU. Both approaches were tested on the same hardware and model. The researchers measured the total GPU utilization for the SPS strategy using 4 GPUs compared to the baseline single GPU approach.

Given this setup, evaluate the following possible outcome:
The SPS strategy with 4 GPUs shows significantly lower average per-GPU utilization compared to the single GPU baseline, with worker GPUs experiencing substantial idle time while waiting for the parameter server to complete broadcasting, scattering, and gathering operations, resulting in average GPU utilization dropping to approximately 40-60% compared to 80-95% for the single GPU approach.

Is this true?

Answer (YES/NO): NO